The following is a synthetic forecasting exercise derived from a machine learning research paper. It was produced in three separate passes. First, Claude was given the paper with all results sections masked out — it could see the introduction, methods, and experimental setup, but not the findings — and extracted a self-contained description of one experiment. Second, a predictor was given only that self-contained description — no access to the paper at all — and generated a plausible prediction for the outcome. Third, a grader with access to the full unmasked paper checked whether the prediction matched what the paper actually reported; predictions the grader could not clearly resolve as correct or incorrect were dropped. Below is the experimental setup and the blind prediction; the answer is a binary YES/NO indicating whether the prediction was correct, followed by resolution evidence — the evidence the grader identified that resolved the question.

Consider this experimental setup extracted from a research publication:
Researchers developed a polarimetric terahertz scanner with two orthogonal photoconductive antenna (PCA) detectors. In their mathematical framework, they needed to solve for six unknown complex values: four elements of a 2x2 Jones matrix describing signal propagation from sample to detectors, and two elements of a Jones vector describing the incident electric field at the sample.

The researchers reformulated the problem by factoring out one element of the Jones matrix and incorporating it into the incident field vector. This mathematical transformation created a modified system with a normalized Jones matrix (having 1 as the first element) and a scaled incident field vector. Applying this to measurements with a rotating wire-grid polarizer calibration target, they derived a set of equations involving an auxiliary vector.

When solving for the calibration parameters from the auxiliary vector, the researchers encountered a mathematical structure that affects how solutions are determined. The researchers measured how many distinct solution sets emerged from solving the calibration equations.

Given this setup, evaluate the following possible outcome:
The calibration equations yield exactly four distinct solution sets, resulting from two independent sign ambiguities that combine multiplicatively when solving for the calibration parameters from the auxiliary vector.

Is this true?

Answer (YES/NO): NO